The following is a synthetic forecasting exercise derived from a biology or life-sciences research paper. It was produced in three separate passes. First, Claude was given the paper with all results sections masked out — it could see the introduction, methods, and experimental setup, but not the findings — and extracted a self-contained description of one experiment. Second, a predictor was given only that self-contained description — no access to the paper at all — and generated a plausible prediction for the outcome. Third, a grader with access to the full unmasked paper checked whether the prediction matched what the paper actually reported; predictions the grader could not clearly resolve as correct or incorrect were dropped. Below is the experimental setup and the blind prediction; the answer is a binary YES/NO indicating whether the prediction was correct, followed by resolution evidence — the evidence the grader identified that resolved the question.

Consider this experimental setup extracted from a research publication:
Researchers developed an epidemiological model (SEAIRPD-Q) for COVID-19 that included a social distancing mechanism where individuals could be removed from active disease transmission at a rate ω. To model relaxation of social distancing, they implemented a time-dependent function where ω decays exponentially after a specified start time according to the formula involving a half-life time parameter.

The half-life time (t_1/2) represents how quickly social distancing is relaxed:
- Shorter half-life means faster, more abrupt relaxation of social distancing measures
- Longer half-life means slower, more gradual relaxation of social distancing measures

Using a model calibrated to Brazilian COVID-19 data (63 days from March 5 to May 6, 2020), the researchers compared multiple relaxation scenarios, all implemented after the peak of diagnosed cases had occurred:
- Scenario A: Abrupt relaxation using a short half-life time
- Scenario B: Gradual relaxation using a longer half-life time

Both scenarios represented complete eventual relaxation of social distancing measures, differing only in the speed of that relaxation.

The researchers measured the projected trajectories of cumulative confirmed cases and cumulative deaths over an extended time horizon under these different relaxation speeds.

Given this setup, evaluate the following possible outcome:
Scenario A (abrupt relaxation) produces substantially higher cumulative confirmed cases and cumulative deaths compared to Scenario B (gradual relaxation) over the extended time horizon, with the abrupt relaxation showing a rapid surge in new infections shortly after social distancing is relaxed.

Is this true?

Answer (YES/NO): NO